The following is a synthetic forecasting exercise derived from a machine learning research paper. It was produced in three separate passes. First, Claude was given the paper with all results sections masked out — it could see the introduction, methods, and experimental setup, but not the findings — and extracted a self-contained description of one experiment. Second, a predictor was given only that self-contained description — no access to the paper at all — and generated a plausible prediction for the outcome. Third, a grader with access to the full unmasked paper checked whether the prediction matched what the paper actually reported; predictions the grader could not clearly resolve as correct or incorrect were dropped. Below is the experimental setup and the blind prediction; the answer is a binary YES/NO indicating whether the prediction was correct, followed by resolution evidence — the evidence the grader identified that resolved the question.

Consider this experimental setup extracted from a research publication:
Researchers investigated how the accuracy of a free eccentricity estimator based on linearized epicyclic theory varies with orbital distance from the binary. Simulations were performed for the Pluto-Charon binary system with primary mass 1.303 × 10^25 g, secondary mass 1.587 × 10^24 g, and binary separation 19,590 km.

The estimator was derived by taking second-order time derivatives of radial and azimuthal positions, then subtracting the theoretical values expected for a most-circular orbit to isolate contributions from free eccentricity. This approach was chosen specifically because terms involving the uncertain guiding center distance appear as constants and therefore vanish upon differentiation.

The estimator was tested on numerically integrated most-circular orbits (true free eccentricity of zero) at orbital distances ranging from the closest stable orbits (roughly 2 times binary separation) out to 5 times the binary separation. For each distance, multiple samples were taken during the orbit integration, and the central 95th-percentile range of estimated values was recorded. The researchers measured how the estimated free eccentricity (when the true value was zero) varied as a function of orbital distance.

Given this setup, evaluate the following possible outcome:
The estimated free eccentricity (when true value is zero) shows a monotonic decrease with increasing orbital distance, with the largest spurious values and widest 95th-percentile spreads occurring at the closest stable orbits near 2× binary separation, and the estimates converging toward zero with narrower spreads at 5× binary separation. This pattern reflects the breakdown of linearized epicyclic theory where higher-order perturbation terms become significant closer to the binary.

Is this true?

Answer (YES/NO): NO